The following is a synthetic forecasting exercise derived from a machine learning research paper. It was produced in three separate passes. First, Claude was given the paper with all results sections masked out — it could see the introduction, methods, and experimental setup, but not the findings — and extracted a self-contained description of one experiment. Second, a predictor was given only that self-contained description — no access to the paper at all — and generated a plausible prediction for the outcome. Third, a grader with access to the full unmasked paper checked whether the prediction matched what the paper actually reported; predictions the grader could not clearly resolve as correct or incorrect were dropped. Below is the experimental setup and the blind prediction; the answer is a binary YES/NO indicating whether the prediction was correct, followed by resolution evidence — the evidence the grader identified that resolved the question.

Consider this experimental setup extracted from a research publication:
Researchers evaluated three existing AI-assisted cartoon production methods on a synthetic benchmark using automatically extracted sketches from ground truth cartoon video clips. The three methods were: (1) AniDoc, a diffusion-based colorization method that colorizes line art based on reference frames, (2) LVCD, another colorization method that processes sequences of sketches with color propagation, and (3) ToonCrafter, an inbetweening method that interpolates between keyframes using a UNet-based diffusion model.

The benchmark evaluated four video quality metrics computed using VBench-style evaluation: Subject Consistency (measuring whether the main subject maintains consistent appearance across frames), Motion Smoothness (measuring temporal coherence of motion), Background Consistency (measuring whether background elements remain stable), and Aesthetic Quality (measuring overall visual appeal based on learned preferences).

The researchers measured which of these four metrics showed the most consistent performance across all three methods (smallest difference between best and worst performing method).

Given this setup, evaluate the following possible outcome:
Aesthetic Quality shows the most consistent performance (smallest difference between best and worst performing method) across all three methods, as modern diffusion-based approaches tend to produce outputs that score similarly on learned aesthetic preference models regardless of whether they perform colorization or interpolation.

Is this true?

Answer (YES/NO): YES